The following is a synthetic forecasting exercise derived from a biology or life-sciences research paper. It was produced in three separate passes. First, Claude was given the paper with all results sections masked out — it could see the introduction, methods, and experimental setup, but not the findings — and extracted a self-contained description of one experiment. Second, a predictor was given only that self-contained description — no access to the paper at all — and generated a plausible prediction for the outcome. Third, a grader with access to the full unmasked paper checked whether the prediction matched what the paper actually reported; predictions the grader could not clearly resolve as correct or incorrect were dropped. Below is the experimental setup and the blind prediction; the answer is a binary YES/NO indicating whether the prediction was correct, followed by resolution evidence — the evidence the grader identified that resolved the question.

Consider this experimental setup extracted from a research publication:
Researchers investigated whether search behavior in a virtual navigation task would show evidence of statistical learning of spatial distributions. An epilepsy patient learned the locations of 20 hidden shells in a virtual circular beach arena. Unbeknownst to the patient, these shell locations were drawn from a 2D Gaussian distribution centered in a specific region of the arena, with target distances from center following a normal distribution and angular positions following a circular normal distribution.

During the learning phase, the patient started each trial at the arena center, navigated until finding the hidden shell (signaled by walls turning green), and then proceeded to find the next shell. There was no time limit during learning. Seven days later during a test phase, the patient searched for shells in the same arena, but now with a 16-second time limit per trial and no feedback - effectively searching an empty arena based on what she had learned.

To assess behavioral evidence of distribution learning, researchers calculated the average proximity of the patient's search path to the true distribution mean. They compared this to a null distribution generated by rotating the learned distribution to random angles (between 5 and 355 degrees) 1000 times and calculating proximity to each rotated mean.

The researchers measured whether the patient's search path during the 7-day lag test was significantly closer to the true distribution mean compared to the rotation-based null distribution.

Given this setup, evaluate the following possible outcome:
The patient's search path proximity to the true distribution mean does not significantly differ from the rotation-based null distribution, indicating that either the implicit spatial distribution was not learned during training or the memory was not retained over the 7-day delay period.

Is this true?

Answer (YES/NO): NO